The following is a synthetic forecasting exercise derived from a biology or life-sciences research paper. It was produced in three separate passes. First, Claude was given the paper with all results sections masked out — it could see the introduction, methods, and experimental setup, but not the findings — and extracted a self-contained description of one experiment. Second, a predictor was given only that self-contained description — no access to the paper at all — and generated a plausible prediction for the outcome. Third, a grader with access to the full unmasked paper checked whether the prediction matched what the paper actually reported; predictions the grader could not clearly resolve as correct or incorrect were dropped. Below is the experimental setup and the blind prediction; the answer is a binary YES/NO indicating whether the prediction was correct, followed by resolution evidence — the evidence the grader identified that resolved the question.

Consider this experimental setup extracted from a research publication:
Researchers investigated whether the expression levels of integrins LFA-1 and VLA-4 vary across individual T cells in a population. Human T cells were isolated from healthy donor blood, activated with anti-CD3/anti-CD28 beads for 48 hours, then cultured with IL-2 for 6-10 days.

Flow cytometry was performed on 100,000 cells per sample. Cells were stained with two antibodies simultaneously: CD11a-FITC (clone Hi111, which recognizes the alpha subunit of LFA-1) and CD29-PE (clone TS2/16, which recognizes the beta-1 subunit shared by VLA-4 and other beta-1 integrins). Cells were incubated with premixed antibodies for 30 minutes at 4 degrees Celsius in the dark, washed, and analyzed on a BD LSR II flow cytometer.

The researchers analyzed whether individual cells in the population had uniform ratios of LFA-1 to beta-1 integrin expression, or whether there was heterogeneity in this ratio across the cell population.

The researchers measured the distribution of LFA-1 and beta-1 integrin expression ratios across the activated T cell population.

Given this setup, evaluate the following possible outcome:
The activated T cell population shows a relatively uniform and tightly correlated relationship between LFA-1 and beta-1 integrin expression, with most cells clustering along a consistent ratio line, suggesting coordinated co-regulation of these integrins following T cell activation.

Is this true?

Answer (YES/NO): YES